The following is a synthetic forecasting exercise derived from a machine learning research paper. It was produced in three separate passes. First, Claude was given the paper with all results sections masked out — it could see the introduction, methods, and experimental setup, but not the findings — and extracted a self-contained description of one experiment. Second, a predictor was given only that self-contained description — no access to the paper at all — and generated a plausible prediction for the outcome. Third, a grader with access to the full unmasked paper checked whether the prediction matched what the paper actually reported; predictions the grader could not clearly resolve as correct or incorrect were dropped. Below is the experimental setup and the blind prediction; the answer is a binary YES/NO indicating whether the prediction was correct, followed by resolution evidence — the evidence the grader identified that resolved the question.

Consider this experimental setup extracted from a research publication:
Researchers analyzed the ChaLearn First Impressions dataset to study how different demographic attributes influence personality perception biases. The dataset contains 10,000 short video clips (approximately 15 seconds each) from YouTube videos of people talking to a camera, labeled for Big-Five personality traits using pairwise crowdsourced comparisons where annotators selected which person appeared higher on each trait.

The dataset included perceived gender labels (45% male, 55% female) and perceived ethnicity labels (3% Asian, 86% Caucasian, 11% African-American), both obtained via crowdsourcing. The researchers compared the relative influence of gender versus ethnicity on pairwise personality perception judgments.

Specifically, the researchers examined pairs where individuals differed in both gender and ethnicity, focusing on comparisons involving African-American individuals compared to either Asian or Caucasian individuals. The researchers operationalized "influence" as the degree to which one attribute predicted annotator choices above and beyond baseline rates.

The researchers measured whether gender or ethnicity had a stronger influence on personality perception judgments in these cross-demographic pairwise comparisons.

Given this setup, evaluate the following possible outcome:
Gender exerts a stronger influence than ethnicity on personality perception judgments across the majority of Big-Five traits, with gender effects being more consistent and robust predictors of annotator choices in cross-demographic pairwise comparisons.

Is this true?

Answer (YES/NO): NO